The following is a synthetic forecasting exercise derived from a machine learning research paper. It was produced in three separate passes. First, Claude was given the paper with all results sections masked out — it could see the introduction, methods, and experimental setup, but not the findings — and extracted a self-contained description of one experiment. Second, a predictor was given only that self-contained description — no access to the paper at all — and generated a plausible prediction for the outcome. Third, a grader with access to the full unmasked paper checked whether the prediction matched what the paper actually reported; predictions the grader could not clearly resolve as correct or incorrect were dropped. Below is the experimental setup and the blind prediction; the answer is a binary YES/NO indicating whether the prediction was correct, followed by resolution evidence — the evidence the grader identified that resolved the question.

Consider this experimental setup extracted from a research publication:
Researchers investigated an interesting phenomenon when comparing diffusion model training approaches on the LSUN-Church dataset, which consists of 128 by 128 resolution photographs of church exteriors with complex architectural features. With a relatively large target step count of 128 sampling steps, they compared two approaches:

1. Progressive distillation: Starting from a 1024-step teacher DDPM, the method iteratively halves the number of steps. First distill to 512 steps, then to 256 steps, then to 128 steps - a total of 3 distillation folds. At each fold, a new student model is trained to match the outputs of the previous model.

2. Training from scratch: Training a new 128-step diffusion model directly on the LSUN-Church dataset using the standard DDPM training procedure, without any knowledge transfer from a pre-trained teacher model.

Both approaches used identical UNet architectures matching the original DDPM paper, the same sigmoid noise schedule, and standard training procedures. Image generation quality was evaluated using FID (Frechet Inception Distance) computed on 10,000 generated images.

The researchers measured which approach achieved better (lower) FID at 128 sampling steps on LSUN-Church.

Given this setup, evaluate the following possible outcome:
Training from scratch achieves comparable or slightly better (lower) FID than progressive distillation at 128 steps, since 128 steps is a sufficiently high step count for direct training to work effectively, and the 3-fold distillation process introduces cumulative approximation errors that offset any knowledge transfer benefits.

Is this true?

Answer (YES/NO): YES